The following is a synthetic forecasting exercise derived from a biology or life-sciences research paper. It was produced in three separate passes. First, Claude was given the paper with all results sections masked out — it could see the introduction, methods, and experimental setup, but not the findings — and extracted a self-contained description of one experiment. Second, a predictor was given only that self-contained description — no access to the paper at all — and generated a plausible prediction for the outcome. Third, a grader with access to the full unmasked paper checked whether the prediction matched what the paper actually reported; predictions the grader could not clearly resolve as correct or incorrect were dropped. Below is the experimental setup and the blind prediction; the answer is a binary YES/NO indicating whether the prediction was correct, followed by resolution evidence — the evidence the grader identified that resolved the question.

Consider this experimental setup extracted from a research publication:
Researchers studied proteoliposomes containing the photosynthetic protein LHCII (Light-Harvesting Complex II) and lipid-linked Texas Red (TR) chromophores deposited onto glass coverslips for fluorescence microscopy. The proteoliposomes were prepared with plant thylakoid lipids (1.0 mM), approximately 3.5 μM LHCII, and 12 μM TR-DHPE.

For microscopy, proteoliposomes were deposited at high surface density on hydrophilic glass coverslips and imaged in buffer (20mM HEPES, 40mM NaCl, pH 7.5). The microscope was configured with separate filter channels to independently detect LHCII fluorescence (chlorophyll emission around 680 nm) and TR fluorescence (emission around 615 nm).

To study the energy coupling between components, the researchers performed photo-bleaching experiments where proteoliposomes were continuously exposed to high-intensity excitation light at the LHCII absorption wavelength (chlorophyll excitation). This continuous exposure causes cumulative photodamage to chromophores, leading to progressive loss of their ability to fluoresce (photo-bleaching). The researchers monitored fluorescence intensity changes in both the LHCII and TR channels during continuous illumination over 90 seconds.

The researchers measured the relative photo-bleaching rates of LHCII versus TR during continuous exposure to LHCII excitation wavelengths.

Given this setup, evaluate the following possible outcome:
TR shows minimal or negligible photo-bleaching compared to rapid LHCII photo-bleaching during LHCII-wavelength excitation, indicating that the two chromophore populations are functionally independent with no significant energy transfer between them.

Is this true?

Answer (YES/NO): NO